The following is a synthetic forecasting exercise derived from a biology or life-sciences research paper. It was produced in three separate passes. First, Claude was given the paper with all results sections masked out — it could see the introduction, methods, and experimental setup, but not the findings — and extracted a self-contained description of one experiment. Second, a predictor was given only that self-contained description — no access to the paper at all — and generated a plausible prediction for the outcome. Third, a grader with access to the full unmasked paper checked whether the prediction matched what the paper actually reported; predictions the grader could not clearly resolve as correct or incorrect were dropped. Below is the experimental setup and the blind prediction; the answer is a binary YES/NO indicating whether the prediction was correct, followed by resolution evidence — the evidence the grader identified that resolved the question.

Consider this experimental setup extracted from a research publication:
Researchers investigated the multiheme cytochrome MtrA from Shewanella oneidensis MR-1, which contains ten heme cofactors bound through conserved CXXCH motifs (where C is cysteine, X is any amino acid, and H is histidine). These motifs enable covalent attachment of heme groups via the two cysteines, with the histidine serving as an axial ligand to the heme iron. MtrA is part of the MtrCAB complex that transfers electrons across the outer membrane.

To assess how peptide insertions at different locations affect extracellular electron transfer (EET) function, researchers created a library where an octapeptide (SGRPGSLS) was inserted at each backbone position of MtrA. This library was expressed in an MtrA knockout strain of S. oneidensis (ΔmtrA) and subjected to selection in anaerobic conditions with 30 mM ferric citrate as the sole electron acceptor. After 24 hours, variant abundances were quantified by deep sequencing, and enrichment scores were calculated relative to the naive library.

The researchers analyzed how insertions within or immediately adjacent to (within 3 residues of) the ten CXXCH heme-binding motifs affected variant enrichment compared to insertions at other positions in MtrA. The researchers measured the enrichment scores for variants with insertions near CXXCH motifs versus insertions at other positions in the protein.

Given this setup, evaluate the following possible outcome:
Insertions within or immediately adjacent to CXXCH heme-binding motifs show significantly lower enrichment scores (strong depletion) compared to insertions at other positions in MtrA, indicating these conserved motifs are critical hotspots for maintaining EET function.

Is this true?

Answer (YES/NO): YES